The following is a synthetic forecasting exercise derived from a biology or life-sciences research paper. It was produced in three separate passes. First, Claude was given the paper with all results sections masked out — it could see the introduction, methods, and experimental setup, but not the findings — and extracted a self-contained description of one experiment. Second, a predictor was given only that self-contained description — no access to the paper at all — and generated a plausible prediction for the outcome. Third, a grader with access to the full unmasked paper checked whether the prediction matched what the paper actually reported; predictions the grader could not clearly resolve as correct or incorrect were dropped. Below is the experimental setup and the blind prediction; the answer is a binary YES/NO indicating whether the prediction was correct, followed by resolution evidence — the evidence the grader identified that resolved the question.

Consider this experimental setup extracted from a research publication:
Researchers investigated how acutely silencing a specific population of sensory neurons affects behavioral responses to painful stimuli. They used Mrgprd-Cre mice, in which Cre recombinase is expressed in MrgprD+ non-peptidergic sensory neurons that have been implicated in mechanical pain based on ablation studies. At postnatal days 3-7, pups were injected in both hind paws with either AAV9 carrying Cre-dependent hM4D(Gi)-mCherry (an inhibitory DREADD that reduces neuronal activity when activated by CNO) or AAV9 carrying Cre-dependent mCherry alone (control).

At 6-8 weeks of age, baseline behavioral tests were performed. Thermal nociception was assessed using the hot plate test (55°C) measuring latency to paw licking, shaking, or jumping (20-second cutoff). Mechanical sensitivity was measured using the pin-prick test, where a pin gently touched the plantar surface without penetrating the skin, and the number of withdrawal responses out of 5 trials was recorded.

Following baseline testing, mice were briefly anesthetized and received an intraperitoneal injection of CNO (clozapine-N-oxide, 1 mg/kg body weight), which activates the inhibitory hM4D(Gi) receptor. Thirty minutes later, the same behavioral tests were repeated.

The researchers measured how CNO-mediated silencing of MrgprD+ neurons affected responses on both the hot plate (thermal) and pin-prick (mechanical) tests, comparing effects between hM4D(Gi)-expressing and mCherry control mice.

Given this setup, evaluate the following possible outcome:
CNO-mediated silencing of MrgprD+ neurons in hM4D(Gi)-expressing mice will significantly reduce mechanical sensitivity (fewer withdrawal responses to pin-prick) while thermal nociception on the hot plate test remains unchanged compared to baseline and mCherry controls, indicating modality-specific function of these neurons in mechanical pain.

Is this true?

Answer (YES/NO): NO